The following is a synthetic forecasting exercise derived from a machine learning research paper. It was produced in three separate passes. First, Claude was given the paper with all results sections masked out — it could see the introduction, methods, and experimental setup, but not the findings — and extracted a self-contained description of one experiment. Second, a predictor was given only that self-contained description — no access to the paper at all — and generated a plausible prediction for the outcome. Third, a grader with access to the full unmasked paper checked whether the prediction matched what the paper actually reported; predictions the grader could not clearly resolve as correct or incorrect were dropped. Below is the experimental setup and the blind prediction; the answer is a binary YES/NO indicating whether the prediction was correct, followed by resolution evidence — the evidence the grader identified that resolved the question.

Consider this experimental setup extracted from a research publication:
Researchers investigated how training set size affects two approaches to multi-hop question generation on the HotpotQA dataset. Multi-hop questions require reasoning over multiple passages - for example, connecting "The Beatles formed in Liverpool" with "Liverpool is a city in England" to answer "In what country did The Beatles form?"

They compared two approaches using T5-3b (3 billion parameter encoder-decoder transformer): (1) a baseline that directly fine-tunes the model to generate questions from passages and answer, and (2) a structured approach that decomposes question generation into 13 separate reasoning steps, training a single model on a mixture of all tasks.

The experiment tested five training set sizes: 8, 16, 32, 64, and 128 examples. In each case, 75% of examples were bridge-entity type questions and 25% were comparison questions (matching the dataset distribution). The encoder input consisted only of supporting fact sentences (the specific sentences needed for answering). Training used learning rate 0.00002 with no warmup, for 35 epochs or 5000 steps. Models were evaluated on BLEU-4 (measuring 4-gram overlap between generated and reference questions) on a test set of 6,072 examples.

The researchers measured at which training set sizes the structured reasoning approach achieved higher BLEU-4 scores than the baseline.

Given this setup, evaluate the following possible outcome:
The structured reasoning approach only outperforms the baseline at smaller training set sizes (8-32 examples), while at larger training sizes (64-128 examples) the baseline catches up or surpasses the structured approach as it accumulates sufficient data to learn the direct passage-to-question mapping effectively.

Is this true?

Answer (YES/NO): NO